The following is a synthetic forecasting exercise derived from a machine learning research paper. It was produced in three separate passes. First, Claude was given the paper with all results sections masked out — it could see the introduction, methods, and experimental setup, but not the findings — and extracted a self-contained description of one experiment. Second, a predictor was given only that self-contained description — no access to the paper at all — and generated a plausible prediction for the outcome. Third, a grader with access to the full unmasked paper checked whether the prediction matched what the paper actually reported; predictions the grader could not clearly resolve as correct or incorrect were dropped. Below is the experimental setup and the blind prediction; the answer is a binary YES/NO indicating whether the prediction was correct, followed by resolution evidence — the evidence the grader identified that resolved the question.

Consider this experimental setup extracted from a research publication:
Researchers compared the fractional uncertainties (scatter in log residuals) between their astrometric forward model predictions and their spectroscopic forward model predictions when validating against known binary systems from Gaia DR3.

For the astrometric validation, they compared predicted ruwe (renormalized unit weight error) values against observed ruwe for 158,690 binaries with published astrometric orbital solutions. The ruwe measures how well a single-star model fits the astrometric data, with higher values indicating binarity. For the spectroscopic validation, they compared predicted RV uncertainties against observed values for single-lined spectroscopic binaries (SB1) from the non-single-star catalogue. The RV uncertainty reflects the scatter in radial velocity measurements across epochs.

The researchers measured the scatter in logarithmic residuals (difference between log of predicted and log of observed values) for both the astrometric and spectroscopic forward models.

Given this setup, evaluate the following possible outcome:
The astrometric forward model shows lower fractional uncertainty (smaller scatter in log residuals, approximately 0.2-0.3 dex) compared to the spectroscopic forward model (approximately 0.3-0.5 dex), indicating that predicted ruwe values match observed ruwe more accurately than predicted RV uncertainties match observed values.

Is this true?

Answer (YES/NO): NO